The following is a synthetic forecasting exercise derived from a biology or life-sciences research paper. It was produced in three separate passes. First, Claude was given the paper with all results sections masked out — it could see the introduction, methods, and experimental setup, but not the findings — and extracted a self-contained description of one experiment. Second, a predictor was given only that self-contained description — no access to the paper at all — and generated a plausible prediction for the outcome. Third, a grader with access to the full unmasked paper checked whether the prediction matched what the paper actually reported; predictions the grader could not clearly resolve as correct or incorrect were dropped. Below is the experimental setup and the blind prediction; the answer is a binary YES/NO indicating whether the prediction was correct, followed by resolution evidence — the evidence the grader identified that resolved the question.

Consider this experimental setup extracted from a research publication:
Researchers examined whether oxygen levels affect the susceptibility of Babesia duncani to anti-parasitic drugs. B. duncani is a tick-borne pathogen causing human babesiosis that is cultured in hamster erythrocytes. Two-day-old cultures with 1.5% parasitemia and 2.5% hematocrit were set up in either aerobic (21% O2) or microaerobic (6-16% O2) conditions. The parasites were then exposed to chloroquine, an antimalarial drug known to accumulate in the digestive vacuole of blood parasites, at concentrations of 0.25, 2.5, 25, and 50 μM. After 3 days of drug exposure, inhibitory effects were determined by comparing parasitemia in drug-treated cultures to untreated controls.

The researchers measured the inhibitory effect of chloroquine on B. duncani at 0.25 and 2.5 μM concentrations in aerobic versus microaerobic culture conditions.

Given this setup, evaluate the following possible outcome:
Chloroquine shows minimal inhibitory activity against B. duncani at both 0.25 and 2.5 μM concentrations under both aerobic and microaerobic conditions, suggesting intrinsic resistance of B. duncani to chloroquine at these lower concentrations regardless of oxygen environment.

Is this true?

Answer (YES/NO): NO